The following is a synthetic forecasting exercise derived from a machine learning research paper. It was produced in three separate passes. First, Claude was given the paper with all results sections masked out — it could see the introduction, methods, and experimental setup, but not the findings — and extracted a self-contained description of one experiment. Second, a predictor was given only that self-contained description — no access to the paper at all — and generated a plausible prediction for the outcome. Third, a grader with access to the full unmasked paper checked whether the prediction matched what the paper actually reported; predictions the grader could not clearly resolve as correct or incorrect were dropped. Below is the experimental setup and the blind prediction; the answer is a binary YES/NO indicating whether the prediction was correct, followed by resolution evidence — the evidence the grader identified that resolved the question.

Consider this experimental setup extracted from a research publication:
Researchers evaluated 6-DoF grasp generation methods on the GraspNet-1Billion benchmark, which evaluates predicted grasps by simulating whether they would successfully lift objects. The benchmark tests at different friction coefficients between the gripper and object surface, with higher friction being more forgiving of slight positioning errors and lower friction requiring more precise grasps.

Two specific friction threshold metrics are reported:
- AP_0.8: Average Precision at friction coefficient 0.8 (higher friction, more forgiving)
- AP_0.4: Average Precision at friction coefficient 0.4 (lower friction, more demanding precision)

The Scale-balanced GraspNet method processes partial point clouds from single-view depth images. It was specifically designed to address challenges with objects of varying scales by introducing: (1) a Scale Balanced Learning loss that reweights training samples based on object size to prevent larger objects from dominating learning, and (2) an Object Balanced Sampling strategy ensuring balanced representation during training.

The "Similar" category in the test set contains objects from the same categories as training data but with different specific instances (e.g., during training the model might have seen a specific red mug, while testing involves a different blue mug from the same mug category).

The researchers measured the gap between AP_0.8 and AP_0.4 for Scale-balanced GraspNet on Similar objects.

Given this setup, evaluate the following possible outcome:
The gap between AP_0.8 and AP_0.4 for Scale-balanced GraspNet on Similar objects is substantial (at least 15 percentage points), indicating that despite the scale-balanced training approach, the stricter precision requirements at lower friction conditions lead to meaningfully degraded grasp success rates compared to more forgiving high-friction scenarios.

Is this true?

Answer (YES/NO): YES